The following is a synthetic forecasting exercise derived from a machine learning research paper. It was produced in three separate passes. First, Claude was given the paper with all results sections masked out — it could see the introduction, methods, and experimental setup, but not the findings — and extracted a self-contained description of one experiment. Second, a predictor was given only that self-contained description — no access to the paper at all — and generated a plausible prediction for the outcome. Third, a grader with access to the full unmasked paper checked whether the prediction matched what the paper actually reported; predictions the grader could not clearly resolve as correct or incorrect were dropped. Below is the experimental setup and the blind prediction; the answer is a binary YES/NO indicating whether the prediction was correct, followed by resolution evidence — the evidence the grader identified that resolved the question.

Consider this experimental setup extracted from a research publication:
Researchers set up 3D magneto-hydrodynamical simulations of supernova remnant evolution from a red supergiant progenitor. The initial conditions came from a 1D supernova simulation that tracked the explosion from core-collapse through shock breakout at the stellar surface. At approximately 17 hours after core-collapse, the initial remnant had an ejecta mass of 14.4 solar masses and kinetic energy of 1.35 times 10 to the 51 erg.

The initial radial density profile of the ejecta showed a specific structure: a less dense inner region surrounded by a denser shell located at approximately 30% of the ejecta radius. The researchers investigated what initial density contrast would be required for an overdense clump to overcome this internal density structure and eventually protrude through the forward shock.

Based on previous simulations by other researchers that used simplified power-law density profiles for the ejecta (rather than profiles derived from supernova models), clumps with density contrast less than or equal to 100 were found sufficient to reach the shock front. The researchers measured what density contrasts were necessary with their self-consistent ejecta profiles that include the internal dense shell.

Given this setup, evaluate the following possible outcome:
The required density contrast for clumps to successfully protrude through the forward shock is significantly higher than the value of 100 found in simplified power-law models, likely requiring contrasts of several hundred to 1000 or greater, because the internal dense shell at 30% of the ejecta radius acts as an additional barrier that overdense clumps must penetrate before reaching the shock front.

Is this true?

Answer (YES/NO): YES